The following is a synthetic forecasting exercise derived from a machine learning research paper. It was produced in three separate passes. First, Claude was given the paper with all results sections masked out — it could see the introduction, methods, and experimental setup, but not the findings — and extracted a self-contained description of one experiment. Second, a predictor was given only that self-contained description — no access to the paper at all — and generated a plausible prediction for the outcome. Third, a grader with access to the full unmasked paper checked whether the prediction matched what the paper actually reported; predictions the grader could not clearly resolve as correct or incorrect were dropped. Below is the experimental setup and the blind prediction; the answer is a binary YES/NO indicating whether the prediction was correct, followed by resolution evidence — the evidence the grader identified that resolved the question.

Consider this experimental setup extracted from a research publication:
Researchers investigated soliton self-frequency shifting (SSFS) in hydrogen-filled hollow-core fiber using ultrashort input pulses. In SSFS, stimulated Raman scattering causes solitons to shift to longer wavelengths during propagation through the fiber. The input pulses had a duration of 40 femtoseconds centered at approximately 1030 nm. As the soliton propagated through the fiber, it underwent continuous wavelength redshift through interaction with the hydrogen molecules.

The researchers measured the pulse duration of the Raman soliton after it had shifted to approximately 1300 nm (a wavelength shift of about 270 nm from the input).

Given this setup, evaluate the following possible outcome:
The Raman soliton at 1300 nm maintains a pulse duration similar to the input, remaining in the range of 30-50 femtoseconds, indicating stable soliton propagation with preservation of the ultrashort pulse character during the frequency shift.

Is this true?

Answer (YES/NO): YES